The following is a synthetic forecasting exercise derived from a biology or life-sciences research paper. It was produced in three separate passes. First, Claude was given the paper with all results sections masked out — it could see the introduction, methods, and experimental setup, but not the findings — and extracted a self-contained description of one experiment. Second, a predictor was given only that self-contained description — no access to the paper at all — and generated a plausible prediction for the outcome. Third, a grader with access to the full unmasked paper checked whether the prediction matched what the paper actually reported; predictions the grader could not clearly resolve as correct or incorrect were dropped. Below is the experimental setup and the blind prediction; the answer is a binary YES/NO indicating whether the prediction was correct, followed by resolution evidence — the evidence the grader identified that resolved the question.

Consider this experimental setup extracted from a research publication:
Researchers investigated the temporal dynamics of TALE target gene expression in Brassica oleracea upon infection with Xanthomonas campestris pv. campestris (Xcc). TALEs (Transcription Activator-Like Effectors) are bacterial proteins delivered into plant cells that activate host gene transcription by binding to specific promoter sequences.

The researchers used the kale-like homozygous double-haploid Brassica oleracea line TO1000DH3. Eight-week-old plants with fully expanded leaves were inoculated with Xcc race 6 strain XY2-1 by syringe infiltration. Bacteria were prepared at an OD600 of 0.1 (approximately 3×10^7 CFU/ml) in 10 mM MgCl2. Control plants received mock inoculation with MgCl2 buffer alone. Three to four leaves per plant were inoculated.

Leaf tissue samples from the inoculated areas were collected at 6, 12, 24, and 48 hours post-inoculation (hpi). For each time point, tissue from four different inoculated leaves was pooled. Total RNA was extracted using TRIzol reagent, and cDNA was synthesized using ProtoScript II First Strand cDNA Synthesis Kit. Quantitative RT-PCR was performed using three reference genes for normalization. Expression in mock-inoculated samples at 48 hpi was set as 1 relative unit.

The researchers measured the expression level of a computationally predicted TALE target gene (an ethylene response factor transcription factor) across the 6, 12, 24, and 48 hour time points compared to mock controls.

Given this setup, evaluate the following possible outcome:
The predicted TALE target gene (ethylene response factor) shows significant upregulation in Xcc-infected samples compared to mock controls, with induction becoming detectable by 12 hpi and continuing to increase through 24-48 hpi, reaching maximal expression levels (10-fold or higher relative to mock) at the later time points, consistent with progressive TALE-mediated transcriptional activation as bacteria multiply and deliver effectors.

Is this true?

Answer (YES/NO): YES